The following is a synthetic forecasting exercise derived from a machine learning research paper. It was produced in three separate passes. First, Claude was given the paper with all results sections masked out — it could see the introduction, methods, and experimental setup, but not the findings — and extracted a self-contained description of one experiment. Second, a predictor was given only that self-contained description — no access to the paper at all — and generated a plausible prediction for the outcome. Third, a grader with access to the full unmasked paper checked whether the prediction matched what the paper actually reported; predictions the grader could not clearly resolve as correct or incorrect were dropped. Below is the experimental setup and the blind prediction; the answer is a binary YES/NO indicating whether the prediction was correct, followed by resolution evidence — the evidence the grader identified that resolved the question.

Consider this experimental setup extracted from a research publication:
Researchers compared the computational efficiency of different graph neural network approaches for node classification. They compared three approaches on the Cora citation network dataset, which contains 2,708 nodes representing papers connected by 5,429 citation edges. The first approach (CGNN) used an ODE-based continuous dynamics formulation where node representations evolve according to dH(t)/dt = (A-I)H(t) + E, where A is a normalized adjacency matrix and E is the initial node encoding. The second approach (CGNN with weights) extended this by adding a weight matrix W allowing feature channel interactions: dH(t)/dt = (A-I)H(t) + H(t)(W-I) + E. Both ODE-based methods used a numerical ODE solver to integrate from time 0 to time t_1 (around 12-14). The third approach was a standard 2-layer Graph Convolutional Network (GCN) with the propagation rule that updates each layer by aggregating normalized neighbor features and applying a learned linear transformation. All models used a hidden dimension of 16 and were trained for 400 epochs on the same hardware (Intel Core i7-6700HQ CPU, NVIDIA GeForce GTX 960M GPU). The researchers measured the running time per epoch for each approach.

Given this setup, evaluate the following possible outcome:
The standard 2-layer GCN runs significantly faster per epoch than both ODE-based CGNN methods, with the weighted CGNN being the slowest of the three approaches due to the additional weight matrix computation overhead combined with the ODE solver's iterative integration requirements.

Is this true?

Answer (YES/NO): YES